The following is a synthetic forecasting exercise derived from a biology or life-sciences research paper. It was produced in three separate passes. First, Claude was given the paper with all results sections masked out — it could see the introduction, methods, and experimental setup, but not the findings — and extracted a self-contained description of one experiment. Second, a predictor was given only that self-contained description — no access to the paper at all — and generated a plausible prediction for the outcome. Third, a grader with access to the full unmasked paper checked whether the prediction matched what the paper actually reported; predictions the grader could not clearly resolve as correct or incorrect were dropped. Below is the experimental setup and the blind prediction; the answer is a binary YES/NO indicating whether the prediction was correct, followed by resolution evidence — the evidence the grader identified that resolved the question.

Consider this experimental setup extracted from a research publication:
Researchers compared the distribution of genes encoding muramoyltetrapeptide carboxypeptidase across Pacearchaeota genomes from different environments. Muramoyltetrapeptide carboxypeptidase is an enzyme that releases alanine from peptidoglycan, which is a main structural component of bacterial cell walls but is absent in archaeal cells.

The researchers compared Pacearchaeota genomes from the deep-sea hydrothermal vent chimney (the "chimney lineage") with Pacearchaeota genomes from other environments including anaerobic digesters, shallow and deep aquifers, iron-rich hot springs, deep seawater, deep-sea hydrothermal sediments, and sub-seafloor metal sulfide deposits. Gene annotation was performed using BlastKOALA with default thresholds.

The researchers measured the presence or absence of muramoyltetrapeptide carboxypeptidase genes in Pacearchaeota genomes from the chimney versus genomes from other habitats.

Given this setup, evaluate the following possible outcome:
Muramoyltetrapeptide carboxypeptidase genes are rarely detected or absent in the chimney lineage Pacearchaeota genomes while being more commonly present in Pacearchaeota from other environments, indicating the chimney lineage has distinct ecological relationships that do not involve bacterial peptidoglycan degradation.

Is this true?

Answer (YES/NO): NO